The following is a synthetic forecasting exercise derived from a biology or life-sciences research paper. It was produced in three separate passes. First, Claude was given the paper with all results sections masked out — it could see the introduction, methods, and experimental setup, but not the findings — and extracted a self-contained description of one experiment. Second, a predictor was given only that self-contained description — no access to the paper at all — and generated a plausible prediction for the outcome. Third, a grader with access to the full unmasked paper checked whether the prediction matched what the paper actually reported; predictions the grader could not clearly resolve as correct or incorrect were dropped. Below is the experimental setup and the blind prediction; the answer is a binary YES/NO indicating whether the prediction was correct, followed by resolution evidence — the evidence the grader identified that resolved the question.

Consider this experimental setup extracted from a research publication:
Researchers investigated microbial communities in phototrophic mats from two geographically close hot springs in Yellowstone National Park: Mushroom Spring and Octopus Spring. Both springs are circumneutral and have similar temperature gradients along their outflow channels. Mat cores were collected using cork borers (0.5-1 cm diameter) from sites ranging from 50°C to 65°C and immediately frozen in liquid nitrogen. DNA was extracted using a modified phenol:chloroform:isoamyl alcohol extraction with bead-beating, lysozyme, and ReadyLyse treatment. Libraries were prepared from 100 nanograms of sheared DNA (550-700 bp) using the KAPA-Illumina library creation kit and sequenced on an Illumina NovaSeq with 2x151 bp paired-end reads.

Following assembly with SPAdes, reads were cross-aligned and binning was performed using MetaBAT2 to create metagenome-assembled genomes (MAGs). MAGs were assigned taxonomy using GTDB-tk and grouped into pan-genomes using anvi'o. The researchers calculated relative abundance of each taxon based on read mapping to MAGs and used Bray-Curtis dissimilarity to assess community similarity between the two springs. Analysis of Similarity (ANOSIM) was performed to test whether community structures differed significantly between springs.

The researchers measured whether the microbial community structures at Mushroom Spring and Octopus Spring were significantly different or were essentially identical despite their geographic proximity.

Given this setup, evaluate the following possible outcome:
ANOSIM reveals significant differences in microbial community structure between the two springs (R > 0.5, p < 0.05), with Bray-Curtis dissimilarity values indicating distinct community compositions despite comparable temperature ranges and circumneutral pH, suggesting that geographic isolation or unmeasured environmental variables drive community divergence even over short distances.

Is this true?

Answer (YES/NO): YES